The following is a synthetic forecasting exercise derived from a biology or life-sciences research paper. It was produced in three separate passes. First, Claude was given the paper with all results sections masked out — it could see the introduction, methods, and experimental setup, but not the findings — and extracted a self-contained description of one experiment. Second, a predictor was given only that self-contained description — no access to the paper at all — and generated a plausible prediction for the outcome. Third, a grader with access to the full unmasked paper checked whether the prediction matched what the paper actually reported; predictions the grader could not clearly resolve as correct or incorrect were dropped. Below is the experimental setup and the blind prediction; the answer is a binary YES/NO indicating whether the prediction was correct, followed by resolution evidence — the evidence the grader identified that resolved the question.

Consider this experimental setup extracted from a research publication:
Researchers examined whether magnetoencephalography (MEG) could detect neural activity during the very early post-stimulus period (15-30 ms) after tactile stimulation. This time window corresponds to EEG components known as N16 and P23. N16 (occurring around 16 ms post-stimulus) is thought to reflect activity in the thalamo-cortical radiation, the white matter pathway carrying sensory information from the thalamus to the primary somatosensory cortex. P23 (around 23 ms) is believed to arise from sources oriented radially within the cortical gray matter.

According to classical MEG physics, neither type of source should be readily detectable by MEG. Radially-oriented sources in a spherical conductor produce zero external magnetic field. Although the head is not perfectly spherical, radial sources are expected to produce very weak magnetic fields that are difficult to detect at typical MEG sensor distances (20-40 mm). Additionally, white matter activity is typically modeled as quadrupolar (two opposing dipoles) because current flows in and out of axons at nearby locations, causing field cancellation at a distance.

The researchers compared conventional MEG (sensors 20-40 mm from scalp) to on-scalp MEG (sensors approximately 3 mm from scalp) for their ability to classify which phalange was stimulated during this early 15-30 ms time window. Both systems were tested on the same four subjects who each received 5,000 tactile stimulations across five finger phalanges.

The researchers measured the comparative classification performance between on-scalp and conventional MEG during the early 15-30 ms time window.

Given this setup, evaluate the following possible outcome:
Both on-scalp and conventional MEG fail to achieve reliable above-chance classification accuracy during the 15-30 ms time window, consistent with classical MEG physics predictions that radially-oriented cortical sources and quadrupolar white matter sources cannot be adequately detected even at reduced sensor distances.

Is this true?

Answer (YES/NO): NO